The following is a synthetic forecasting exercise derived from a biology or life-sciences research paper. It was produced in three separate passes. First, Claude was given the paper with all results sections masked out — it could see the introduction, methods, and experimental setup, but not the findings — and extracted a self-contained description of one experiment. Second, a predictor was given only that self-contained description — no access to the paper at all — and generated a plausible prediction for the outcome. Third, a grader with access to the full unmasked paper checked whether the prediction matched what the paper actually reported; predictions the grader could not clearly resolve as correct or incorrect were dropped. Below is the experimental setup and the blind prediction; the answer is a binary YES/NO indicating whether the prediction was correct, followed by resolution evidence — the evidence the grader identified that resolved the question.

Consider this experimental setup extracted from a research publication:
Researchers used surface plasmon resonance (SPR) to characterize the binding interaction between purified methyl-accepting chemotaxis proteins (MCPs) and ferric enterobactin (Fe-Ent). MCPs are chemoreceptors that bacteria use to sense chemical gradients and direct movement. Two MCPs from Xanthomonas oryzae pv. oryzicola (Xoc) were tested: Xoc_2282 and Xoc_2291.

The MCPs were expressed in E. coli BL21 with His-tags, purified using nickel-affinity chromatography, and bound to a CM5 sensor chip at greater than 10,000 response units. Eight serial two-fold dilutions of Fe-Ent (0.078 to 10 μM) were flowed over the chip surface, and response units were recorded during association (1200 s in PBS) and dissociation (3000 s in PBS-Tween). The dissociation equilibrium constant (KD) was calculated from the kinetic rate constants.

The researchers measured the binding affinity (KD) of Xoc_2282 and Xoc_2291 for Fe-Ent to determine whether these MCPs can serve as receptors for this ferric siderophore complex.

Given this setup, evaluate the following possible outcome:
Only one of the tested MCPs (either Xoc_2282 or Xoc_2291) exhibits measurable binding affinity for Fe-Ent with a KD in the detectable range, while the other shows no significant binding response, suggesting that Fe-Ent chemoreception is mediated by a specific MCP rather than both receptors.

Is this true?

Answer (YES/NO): NO